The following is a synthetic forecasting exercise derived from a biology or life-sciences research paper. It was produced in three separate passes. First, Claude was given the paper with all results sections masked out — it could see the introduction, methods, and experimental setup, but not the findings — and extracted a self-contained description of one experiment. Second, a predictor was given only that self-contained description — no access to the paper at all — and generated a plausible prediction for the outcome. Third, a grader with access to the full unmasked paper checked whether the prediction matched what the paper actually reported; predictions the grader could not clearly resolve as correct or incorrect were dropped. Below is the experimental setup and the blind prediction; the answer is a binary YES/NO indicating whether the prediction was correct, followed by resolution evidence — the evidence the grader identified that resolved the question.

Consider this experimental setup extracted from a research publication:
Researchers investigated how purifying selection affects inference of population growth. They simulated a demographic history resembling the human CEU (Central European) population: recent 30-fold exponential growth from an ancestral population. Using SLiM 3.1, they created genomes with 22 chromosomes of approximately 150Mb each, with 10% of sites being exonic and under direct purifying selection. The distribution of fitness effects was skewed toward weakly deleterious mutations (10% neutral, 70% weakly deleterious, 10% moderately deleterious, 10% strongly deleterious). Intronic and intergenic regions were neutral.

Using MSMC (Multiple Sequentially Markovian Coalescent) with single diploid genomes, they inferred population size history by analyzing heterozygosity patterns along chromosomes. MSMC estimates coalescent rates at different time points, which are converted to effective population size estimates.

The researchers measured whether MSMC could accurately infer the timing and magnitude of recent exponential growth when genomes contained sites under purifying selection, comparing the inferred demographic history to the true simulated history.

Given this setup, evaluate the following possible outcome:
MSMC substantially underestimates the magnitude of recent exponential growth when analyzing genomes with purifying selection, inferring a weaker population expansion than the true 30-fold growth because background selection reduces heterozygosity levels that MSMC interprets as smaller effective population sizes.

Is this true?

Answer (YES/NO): NO